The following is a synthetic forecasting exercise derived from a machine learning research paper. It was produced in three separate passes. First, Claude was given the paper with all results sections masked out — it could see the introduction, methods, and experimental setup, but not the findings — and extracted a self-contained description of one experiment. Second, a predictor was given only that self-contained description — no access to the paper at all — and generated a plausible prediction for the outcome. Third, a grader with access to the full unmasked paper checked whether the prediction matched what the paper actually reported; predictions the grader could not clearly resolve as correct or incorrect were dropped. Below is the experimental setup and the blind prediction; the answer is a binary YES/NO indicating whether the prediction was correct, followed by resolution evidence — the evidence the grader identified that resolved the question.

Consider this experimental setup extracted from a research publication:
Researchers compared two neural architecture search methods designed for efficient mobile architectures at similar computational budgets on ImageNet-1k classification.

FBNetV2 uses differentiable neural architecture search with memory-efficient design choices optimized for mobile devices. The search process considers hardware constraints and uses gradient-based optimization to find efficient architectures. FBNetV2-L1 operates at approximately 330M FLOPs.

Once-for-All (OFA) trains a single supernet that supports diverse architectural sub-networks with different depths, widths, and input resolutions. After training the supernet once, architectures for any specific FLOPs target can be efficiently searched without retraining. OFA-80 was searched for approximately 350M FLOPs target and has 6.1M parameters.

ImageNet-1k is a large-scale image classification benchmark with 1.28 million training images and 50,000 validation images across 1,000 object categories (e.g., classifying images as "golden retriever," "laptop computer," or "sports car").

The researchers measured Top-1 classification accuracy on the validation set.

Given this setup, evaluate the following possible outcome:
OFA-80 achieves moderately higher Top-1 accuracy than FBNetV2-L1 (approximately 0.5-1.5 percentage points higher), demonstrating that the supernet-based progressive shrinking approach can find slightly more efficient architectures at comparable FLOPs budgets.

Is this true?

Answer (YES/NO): NO